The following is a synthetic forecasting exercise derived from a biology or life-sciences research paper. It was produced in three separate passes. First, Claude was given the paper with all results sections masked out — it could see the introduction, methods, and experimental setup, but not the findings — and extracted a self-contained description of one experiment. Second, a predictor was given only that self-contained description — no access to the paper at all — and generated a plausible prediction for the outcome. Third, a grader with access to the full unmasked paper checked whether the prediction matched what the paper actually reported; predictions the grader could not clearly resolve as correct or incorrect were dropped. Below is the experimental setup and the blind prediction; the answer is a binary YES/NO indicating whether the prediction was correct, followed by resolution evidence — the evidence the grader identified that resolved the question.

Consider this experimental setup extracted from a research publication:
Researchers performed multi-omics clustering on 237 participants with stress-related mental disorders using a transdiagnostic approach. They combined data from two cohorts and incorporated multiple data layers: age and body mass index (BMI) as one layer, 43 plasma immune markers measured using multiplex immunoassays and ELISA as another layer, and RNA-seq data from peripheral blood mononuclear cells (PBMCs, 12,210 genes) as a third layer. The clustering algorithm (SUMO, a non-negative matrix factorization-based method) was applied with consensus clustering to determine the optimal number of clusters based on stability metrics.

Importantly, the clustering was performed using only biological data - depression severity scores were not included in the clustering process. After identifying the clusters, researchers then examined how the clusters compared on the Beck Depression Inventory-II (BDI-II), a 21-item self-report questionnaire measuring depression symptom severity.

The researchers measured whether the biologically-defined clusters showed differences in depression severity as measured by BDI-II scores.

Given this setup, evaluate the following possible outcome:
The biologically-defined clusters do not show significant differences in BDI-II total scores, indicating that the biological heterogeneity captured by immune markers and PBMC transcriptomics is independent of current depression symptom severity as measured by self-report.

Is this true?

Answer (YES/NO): NO